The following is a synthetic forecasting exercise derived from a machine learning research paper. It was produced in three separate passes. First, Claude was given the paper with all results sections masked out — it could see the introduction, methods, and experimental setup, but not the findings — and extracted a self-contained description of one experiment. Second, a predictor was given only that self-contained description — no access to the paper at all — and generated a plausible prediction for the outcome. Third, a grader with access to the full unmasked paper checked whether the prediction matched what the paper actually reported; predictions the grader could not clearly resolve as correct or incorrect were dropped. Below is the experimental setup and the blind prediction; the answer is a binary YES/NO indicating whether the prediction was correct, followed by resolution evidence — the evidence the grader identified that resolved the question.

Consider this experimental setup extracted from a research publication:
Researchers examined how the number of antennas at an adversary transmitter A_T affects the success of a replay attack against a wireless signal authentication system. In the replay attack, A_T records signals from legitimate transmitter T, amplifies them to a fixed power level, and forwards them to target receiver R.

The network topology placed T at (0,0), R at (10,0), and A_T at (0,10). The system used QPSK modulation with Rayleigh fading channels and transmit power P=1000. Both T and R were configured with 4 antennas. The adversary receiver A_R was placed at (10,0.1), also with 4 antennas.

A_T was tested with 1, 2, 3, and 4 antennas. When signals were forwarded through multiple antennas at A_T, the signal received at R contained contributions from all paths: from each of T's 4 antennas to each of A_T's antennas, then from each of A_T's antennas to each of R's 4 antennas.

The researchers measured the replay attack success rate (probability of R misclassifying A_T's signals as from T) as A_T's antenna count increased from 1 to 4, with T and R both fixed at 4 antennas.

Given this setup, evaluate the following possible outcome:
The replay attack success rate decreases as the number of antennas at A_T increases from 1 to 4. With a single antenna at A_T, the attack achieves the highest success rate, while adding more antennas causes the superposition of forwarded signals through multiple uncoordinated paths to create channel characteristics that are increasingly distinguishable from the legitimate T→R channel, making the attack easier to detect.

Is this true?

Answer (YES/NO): NO